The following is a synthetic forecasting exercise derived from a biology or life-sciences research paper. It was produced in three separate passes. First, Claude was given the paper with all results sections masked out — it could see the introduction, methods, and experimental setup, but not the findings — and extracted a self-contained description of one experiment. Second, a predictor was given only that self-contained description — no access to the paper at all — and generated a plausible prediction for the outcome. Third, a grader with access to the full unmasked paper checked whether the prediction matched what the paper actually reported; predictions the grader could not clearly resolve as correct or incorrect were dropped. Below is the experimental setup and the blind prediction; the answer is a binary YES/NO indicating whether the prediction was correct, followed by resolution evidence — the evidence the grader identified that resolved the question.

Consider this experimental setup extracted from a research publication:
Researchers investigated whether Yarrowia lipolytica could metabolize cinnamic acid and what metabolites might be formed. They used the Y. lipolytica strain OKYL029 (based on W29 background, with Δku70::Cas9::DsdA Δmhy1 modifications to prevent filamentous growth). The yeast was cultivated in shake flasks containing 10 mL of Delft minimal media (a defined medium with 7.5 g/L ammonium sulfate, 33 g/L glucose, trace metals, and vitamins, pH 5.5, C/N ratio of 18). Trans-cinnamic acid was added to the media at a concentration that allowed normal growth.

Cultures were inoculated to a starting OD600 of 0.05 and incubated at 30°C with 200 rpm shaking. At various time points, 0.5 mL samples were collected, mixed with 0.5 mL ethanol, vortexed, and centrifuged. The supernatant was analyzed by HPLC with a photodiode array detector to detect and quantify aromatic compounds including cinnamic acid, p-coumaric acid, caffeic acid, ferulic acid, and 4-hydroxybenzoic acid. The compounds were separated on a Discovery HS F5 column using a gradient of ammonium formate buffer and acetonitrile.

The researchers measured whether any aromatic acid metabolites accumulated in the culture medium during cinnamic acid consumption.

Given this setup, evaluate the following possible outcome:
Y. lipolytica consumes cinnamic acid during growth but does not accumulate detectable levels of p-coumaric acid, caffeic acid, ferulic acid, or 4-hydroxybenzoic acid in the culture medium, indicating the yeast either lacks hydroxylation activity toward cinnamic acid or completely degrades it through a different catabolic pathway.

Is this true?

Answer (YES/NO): YES